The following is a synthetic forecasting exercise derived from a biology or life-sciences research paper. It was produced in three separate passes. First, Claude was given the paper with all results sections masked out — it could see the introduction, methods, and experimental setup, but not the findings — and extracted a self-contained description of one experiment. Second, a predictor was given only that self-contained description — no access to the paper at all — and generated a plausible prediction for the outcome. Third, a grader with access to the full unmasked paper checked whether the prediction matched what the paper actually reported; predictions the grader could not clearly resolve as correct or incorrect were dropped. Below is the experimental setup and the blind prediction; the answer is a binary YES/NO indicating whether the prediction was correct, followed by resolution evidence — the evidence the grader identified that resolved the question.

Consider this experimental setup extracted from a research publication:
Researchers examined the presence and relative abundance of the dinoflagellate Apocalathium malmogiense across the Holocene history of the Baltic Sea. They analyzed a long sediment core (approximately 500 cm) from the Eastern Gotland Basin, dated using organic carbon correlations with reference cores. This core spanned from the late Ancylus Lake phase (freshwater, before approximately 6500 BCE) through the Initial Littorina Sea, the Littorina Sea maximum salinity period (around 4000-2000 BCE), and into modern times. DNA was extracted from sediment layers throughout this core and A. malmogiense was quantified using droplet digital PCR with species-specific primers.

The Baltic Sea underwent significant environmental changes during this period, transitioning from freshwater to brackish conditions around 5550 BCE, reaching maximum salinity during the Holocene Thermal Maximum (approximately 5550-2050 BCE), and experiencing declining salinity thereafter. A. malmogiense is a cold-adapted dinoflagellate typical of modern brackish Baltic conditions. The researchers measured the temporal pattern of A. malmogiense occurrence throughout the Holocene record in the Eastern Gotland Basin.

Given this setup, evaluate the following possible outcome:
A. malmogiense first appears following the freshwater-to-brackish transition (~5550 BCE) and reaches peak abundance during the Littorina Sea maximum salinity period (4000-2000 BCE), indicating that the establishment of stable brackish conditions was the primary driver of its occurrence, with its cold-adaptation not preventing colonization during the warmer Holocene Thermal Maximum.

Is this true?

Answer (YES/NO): NO